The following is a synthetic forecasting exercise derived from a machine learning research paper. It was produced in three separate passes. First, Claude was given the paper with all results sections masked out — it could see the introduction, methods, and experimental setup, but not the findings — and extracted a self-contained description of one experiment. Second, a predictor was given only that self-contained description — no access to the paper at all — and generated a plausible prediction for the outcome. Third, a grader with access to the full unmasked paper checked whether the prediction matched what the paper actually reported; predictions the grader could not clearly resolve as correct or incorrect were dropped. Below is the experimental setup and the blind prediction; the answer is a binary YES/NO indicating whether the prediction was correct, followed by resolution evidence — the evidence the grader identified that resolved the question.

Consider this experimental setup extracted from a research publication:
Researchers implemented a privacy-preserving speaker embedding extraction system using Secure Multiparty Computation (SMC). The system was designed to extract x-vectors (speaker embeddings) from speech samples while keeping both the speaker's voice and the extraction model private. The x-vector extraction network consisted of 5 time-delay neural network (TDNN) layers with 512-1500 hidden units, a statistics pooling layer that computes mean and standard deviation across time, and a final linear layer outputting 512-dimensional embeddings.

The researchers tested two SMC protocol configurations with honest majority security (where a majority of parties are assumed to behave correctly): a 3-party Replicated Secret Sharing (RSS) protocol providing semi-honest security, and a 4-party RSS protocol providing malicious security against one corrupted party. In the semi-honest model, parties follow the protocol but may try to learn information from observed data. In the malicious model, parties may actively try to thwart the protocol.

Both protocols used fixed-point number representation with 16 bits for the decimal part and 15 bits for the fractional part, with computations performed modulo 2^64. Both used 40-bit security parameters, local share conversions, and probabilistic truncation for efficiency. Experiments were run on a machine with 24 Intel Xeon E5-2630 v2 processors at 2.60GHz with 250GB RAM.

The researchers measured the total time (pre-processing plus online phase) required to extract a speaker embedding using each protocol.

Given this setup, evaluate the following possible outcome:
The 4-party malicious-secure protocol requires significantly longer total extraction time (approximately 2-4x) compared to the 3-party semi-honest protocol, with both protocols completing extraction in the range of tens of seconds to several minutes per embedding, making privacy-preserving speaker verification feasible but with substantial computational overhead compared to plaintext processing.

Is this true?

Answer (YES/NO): NO